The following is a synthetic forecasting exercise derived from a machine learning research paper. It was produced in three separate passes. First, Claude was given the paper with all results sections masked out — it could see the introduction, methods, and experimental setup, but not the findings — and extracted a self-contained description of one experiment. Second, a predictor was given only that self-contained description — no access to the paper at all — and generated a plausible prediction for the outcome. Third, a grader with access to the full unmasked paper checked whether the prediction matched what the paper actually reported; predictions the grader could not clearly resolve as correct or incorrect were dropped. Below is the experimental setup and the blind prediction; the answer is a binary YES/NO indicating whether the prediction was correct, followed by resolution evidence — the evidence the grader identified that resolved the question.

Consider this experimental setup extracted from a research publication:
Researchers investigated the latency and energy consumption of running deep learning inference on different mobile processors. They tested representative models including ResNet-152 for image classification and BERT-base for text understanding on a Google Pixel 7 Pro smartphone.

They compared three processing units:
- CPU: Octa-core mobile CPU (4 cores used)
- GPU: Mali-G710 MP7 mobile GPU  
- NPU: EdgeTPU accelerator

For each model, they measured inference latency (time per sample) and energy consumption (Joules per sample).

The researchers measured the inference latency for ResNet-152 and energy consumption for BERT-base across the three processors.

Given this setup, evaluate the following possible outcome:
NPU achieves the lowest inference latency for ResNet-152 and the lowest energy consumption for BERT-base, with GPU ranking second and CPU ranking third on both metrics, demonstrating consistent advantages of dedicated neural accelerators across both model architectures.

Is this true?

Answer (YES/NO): NO